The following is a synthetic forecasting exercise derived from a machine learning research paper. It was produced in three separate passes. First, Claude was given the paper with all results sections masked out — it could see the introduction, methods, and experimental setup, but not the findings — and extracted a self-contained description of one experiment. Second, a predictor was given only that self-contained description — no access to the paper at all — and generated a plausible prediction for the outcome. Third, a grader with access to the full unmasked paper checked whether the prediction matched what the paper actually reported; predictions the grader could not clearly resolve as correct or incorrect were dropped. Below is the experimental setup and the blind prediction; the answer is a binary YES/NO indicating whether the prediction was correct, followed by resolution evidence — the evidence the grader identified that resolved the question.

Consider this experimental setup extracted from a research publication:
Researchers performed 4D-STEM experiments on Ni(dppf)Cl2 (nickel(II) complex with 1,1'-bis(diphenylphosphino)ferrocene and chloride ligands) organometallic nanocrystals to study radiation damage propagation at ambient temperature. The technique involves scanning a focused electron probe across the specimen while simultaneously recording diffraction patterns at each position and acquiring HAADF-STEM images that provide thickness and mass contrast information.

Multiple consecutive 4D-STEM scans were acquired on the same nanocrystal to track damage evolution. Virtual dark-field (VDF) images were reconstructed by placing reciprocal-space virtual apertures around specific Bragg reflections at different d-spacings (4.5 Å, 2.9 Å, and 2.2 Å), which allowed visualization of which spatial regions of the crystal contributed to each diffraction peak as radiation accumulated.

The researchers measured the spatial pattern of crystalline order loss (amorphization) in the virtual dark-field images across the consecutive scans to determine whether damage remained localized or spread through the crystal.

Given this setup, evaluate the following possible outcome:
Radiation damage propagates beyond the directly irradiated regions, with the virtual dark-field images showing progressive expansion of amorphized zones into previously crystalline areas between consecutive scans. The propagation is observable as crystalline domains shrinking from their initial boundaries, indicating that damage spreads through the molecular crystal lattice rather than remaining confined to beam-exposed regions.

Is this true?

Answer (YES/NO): YES